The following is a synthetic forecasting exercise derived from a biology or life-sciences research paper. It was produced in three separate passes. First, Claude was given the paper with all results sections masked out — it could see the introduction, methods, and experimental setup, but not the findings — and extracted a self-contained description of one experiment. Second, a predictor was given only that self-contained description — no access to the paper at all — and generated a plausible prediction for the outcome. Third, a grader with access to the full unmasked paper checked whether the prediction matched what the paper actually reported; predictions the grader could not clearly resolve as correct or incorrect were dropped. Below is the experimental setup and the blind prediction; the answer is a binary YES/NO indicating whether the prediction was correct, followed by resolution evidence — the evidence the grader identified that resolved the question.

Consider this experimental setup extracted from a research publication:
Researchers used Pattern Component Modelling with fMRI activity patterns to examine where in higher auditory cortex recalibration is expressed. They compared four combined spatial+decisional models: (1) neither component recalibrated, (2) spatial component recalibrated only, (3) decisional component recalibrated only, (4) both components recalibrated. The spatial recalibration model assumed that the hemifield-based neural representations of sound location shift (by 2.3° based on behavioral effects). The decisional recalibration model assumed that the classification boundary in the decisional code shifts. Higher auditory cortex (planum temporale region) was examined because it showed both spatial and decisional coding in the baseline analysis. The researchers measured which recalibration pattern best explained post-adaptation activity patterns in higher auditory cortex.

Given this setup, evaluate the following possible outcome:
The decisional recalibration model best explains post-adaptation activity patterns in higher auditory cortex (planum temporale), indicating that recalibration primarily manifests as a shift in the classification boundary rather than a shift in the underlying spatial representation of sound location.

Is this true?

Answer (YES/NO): NO